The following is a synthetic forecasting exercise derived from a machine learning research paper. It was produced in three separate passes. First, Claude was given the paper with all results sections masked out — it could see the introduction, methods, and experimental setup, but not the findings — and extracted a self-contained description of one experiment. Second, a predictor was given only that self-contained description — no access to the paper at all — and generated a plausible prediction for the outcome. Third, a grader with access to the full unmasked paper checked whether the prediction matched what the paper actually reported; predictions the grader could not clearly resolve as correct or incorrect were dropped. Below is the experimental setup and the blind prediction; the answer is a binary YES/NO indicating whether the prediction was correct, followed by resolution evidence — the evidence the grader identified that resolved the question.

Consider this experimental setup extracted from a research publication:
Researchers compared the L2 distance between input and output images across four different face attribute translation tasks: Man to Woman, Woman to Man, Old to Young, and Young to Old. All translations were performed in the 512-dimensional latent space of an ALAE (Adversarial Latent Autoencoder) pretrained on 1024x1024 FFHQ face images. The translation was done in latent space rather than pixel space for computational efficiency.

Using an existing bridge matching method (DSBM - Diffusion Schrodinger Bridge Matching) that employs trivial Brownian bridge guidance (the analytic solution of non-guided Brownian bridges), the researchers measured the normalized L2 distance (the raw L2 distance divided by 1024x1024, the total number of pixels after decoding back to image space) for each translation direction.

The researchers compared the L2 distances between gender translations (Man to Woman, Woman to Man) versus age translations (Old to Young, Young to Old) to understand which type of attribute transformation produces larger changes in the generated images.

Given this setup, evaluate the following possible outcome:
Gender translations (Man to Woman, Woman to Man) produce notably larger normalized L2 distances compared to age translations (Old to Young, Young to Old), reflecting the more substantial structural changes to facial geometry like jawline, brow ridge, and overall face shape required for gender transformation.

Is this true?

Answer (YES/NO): NO